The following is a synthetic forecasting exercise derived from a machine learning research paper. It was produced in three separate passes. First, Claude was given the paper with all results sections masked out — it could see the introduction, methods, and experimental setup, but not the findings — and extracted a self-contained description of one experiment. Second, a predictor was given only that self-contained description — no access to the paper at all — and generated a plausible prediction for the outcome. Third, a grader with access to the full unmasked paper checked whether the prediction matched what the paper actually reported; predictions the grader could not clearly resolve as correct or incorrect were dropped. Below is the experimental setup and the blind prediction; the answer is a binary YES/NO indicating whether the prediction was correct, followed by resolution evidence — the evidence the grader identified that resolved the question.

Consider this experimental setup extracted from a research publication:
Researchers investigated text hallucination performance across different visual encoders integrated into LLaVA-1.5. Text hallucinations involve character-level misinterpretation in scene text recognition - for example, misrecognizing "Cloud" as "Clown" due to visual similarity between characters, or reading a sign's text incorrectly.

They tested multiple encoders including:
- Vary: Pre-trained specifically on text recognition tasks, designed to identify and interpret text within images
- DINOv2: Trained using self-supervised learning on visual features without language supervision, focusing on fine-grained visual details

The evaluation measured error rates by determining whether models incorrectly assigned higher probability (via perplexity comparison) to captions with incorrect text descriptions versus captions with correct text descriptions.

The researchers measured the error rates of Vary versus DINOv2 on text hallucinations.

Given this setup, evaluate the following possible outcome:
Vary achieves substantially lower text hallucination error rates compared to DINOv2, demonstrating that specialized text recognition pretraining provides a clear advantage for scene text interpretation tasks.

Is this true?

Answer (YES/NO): YES